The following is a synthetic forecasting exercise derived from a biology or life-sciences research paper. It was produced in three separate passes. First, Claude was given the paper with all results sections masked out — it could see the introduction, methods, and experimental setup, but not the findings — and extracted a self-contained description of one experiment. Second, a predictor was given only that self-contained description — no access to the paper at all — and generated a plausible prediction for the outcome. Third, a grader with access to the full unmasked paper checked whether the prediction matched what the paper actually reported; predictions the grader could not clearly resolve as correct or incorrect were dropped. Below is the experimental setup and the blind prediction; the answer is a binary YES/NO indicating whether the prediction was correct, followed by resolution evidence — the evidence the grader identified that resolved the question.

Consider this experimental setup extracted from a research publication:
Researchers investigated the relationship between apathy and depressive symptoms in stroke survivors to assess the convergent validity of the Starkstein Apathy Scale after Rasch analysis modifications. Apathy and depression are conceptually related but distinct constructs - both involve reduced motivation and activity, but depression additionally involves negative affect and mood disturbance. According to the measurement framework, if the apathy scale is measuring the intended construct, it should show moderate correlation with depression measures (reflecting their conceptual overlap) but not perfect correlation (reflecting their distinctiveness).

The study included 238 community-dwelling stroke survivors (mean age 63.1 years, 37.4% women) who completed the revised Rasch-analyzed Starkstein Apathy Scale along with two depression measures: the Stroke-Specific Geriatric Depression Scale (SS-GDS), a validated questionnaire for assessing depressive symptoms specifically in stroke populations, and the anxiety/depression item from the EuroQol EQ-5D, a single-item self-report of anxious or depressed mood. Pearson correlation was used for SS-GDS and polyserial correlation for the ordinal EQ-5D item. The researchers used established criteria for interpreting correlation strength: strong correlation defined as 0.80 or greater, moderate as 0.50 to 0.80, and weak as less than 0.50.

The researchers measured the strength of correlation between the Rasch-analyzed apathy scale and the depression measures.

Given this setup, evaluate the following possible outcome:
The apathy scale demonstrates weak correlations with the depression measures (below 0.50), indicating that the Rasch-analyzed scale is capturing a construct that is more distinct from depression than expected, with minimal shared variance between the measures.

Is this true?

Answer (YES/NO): YES